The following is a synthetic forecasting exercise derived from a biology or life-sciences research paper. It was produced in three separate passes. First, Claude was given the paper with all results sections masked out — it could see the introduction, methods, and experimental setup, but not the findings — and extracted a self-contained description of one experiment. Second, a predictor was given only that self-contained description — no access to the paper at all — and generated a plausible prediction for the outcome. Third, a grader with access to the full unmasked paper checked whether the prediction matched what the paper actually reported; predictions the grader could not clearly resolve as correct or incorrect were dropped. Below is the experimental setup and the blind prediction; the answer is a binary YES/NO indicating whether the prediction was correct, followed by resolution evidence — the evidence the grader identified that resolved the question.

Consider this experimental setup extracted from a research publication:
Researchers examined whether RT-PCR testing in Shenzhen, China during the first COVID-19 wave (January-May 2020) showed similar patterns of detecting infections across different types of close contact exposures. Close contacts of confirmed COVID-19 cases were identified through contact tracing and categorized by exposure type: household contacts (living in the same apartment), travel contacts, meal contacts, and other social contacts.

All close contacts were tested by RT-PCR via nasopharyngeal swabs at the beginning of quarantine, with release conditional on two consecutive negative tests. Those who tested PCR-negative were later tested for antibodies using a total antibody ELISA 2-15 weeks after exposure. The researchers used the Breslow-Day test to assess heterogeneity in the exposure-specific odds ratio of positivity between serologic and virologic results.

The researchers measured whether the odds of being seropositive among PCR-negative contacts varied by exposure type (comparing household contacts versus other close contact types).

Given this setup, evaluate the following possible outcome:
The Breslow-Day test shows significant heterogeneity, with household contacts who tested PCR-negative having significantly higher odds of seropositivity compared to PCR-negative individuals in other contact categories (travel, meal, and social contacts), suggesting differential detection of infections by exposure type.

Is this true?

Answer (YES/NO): NO